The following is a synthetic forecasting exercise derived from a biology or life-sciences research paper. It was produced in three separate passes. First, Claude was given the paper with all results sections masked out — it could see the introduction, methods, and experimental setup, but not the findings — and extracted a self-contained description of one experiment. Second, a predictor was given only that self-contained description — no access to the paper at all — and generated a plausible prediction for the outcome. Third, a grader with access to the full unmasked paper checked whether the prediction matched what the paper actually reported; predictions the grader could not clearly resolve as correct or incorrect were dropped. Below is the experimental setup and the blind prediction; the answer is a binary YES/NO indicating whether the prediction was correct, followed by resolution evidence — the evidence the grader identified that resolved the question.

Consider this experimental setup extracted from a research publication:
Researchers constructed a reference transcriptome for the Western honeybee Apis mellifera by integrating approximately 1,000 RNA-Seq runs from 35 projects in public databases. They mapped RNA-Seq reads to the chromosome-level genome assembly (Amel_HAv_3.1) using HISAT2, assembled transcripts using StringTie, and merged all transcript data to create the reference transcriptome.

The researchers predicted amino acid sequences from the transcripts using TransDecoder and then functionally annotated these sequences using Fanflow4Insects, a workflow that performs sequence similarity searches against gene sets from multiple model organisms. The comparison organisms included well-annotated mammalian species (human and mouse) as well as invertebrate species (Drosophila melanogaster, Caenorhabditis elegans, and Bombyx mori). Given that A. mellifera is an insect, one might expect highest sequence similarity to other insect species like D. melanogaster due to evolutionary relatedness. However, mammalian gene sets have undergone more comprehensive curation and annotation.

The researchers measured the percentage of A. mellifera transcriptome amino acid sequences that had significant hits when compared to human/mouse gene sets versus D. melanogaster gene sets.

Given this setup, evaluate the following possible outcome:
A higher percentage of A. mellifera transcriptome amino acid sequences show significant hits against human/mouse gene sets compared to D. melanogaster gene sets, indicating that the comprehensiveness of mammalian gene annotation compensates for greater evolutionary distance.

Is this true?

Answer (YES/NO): YES